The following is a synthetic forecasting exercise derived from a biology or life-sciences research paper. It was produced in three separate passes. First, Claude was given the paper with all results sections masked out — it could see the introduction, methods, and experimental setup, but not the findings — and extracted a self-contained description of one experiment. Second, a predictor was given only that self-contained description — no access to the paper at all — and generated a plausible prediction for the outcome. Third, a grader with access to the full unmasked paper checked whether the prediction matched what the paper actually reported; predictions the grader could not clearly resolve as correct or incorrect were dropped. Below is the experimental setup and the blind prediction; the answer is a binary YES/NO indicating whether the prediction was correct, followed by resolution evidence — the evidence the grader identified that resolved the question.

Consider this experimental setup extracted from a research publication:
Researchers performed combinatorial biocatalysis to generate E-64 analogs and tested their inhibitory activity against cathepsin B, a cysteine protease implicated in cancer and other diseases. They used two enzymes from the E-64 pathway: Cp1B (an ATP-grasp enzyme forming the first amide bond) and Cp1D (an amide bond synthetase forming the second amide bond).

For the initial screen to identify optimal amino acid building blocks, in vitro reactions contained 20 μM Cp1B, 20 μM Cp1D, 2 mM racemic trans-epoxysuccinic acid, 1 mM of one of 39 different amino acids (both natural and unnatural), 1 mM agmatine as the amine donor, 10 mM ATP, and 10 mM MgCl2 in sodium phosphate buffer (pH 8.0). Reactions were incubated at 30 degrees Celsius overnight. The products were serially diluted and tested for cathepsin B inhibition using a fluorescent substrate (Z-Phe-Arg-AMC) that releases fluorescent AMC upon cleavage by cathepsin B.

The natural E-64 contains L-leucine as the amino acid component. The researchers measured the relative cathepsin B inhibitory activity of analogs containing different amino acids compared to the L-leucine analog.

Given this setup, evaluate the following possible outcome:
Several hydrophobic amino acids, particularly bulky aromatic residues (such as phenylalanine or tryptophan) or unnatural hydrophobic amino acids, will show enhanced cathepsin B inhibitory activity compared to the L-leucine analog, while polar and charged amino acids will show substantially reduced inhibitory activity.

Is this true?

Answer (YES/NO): NO